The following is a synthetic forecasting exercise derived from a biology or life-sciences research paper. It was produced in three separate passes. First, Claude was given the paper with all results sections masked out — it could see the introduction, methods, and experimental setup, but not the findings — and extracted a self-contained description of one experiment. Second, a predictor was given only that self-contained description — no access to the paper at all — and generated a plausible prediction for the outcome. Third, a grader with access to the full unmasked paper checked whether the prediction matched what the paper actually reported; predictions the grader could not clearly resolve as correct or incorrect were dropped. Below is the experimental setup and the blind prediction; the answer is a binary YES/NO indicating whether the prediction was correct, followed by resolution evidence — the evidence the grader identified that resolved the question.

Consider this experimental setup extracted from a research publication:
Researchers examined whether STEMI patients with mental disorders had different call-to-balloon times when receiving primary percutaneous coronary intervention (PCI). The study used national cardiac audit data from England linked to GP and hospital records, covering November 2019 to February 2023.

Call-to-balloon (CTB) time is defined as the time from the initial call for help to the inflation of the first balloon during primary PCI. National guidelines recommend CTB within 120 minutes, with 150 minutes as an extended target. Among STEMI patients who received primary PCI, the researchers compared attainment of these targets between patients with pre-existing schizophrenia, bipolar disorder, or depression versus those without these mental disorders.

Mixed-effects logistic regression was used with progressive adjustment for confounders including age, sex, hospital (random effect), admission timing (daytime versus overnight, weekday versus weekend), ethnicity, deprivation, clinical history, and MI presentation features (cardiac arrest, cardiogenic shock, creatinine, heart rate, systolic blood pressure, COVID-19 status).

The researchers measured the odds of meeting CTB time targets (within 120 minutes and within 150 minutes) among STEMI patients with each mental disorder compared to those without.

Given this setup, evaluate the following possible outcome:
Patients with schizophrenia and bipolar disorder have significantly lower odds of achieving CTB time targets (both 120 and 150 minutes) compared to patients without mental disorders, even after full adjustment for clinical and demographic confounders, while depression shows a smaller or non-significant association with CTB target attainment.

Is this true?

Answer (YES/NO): NO